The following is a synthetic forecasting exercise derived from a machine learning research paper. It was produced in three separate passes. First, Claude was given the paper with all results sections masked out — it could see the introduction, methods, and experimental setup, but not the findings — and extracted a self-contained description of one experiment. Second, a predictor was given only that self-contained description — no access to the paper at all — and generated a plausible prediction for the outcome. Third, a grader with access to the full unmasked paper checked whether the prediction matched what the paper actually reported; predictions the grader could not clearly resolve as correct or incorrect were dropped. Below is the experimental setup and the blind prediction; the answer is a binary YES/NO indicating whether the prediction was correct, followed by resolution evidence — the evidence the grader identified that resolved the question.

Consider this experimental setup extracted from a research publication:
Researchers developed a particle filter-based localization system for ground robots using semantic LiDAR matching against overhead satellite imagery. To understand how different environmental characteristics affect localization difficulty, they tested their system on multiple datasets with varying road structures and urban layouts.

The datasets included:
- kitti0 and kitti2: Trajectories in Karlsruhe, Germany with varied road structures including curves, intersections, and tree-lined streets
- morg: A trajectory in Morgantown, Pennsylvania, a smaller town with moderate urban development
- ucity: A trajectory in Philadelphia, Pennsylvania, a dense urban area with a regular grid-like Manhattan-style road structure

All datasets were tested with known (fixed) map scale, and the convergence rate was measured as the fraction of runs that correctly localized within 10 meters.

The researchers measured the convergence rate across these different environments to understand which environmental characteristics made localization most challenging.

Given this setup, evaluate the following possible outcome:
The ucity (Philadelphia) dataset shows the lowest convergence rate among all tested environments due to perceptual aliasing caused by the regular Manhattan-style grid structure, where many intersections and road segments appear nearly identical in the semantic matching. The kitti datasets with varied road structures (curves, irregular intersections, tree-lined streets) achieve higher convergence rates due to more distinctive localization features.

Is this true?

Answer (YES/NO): YES